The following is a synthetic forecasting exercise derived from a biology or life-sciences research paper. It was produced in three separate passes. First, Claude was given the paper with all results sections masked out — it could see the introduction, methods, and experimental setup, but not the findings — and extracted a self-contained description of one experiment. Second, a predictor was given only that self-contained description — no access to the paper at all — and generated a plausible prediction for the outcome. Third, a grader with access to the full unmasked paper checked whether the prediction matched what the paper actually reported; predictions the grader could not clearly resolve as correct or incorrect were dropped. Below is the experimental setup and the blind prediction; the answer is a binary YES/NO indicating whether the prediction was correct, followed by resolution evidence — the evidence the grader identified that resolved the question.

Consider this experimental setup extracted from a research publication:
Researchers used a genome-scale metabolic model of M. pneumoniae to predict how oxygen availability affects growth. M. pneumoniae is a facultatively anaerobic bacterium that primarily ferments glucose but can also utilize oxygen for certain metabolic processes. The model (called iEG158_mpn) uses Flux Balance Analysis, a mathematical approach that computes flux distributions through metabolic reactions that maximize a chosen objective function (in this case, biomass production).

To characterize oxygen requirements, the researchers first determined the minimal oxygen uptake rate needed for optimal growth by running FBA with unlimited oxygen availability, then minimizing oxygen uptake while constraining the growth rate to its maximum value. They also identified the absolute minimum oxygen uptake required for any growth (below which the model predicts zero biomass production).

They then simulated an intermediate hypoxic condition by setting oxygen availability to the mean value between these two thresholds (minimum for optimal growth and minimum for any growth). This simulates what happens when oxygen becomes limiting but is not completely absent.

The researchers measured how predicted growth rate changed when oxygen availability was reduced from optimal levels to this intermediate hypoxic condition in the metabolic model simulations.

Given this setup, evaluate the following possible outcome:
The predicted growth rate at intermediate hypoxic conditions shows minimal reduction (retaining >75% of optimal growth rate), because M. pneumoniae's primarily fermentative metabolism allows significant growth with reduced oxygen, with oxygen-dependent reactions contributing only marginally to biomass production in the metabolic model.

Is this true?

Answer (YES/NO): NO